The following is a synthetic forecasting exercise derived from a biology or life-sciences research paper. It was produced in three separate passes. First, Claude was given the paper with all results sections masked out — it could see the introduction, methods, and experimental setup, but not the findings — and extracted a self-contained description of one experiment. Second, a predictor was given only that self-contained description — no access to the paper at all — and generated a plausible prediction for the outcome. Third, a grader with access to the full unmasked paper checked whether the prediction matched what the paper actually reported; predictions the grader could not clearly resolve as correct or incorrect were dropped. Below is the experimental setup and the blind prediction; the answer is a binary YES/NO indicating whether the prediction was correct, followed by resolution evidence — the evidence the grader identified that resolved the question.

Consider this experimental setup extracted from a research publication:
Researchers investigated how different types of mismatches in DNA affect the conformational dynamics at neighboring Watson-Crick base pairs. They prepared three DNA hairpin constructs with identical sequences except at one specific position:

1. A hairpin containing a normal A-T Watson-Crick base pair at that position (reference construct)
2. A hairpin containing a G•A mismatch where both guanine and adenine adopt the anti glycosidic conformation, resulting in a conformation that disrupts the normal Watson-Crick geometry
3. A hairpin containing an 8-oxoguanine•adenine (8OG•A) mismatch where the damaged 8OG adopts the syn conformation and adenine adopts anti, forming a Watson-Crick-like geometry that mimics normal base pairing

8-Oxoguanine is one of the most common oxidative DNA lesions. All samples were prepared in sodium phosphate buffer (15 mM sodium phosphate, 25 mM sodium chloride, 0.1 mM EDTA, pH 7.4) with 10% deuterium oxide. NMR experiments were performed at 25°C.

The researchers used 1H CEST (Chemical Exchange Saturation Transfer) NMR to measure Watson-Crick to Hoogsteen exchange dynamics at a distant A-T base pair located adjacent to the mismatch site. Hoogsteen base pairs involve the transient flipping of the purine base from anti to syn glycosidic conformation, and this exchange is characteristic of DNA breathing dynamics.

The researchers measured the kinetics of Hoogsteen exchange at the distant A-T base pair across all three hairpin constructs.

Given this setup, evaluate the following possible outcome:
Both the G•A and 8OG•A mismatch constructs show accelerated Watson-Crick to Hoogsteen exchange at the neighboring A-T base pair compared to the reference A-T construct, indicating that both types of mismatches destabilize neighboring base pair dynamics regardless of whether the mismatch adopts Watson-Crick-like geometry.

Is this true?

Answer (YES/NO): NO